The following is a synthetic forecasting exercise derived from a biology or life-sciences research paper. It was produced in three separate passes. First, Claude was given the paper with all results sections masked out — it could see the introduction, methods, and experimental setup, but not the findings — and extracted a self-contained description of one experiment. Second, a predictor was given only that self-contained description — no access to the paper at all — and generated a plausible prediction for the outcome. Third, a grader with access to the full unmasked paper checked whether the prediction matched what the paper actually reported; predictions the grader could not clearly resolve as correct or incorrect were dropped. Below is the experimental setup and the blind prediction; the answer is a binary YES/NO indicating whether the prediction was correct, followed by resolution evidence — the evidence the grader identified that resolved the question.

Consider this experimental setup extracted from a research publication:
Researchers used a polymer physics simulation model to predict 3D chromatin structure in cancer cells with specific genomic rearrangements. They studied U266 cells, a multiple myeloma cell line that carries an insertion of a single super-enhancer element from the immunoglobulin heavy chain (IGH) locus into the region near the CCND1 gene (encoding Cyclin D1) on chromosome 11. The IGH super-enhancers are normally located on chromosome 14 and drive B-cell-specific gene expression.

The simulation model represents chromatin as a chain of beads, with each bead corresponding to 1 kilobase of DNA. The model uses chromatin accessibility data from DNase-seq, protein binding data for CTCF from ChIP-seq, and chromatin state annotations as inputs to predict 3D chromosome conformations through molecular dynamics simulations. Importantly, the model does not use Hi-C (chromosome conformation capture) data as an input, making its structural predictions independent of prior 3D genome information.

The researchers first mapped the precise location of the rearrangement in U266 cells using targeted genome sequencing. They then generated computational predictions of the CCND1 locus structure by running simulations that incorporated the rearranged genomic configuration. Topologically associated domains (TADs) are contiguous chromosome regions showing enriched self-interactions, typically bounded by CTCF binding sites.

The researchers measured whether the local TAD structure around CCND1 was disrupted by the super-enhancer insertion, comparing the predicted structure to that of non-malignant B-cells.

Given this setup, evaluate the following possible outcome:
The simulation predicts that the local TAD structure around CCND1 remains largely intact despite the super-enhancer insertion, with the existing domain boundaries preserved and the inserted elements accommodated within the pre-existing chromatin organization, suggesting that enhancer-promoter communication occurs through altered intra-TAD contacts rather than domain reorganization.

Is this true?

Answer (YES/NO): YES